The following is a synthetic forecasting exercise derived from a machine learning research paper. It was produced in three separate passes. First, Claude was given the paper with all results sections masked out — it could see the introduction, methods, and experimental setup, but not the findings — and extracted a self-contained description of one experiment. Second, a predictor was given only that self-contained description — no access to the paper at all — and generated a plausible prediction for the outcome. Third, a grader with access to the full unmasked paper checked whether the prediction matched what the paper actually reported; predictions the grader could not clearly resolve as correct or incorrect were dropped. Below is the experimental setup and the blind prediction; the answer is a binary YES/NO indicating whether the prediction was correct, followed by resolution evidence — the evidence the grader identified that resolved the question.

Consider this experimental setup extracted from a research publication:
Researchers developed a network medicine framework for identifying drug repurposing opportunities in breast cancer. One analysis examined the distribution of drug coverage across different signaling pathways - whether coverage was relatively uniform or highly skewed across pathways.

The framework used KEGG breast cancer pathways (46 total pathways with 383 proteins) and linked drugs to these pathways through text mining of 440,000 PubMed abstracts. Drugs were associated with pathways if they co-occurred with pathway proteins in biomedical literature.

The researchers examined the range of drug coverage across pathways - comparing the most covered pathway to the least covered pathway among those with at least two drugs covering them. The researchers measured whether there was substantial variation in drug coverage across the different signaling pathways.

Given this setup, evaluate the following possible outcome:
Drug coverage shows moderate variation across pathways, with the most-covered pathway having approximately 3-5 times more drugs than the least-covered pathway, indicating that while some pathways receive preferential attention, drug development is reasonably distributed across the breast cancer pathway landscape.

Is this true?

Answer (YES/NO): NO